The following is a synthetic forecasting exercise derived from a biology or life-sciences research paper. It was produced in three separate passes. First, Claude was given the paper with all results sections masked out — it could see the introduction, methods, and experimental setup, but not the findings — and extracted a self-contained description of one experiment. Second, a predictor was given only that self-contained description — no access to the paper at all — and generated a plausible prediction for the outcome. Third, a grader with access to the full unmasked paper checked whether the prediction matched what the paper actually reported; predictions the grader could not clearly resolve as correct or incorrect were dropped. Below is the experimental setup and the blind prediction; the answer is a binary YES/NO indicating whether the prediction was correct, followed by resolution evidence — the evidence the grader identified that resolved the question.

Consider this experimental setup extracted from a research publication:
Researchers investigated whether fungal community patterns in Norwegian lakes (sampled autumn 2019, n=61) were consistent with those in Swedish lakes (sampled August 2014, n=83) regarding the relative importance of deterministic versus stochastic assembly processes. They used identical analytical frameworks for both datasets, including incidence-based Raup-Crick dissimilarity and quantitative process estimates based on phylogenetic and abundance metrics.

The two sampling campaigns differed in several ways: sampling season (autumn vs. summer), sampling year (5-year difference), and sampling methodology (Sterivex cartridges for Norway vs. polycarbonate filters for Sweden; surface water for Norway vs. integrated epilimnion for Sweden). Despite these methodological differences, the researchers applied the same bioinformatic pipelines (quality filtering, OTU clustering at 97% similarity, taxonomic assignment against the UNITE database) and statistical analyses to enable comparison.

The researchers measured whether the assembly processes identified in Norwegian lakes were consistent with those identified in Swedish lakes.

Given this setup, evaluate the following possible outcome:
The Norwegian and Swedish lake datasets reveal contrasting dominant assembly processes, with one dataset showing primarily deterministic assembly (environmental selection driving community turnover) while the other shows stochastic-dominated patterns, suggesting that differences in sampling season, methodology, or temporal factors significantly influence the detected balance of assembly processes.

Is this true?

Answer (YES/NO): NO